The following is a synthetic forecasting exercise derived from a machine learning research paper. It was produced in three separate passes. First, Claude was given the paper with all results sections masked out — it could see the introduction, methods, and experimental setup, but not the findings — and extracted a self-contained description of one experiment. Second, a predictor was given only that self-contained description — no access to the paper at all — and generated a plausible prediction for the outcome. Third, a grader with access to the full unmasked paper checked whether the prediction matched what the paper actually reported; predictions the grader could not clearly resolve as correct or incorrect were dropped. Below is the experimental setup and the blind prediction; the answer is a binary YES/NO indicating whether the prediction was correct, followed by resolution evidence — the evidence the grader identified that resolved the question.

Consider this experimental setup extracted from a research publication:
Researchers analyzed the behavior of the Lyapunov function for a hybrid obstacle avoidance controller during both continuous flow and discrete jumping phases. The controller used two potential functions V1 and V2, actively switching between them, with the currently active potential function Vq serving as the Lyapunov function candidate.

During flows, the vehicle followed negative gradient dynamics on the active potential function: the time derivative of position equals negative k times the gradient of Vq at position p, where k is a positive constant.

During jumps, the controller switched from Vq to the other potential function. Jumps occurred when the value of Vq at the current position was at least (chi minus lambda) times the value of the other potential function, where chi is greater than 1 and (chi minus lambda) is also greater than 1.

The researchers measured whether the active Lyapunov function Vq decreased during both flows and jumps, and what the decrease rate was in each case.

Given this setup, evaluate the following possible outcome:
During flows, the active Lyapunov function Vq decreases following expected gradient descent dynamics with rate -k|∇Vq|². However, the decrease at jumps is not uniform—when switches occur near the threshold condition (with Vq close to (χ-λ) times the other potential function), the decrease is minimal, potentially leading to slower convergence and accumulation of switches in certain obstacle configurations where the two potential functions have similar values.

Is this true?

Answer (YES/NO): NO